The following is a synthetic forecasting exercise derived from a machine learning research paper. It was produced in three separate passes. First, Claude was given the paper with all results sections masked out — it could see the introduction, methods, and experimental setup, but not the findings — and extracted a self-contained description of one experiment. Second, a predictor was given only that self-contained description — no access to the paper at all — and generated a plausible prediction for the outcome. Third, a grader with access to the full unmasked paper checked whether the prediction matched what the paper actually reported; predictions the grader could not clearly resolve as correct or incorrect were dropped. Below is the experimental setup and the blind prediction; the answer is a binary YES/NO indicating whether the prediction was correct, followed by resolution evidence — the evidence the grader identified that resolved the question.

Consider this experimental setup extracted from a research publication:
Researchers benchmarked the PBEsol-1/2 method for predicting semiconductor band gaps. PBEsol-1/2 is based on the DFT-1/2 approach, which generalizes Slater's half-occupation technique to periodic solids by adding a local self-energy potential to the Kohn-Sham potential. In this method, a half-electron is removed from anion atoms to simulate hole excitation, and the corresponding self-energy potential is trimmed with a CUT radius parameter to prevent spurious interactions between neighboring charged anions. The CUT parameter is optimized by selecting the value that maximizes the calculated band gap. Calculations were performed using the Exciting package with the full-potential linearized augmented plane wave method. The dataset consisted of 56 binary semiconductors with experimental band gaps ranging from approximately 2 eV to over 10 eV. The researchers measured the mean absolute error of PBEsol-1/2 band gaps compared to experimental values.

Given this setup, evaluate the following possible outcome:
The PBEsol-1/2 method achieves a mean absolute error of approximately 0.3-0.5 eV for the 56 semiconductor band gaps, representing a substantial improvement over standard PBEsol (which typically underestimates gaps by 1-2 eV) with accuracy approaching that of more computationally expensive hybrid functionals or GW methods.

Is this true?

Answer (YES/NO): NO